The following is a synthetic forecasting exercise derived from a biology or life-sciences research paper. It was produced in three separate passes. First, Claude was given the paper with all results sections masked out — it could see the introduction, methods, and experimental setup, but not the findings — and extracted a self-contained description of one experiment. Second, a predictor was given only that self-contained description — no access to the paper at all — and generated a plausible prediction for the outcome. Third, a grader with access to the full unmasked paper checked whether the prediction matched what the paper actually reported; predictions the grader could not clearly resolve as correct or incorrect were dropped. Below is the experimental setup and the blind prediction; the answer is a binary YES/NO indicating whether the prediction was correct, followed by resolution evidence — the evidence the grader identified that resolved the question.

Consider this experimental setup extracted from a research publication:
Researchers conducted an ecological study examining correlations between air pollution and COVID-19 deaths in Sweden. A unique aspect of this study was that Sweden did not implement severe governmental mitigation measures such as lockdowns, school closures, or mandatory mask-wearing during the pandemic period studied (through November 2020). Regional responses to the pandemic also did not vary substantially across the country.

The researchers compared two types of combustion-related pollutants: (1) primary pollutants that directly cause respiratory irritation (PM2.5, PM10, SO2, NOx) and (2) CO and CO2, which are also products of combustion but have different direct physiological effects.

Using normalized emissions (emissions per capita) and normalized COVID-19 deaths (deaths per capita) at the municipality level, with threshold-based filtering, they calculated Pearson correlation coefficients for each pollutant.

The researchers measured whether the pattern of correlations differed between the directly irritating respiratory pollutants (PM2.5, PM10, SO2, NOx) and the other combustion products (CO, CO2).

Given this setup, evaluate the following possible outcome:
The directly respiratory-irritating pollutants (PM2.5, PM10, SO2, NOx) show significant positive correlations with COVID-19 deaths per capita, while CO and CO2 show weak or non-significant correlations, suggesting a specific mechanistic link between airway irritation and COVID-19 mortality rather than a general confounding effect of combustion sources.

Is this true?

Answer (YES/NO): YES